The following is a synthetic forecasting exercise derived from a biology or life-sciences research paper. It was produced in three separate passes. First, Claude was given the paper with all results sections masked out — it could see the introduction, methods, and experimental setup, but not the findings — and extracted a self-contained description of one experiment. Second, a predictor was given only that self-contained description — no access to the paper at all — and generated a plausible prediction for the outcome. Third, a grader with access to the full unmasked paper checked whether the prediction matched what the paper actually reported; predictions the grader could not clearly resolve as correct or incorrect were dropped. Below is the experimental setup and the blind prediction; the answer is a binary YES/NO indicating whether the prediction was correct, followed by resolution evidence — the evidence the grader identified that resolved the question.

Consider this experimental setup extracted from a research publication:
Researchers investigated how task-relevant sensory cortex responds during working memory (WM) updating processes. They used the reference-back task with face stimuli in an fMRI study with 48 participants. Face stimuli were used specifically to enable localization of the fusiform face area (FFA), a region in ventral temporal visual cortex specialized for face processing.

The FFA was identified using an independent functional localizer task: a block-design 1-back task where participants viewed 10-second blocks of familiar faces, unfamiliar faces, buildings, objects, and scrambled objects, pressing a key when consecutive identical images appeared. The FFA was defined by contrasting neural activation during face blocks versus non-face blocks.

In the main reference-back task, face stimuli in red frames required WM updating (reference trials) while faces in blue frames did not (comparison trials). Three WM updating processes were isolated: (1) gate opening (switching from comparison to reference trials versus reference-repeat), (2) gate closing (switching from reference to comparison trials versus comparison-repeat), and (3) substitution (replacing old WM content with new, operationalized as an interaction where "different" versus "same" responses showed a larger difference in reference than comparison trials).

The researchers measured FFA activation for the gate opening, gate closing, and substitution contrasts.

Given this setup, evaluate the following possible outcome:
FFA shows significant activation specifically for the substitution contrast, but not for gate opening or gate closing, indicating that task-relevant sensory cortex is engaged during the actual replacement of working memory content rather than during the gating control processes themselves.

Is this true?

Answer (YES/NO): NO